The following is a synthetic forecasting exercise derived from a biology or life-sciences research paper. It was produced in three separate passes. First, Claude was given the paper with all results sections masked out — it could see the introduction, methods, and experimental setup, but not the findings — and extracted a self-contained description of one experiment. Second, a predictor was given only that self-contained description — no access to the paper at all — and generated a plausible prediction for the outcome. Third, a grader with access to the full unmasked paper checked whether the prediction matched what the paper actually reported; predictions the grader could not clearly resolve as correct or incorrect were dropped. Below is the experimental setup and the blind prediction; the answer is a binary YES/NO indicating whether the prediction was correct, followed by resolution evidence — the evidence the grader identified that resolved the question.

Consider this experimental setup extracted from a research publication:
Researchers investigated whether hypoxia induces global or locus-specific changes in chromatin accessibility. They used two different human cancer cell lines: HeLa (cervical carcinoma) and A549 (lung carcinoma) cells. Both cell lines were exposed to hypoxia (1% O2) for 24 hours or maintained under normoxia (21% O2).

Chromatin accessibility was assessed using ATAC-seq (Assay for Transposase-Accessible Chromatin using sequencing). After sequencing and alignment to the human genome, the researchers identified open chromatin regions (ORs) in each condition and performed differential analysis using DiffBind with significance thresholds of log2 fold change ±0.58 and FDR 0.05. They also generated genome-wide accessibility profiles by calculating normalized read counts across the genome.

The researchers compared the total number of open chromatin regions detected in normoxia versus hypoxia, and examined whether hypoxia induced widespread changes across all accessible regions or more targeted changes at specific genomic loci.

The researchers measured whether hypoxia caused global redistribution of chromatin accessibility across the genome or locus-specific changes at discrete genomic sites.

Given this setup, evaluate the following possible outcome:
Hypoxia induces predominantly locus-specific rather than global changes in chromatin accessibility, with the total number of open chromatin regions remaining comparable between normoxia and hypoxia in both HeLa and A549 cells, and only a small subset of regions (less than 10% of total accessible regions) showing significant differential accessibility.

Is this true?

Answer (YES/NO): NO